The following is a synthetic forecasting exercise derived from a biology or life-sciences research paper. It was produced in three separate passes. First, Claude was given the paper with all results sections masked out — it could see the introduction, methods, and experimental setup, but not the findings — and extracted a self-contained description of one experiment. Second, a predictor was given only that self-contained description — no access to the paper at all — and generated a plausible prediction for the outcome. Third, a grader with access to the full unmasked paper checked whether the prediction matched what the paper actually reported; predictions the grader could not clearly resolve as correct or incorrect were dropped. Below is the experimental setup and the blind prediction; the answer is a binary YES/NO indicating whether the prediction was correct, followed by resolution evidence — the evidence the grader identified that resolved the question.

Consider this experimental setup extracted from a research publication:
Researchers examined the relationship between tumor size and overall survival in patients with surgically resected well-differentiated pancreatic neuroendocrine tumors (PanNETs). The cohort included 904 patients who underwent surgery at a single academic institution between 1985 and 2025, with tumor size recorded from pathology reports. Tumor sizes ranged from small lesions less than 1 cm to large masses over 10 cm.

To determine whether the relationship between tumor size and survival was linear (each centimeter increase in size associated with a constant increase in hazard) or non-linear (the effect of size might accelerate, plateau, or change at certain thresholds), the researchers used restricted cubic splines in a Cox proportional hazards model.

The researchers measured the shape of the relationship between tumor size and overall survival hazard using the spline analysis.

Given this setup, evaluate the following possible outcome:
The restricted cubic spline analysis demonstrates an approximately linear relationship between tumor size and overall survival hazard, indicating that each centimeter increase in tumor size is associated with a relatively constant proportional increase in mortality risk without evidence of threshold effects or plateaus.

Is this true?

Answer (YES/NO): NO